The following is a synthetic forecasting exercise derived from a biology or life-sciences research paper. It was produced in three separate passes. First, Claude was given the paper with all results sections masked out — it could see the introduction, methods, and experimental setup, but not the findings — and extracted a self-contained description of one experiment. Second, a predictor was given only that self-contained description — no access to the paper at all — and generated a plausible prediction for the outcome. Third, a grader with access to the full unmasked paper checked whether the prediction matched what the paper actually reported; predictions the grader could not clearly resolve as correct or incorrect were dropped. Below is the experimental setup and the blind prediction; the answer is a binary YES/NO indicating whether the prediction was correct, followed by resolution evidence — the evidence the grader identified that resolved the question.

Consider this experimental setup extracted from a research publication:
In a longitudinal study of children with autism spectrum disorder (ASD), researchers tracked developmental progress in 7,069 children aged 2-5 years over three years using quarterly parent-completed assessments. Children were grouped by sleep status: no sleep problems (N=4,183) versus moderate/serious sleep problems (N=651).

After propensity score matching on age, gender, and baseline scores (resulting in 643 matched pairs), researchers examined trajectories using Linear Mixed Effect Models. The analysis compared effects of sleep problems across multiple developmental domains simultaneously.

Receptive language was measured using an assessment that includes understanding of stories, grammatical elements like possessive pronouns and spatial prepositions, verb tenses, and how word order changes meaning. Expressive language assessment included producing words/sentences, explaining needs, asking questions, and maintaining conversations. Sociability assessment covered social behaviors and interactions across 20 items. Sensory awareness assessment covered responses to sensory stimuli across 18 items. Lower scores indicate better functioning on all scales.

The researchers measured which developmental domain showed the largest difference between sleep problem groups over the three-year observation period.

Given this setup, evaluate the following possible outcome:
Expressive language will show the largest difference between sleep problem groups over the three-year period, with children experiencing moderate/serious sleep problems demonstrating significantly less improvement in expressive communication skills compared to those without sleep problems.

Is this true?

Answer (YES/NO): NO